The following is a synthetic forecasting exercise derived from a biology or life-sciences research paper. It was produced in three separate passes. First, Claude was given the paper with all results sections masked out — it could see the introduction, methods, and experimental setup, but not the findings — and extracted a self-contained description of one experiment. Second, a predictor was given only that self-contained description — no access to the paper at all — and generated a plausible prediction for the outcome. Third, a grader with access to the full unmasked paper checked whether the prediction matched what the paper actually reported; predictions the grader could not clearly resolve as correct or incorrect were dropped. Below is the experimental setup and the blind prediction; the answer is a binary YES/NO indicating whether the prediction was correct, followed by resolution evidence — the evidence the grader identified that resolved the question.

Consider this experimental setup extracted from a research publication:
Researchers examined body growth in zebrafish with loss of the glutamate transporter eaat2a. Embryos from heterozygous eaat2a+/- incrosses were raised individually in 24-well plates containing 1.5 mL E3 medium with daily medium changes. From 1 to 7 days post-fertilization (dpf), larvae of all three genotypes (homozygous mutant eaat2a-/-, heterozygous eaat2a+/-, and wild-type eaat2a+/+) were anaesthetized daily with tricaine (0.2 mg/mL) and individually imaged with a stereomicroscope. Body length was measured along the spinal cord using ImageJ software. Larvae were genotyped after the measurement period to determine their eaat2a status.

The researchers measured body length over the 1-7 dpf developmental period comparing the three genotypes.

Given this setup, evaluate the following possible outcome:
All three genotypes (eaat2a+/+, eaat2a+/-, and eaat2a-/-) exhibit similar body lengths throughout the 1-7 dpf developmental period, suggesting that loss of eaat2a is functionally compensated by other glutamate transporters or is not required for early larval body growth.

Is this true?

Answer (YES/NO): NO